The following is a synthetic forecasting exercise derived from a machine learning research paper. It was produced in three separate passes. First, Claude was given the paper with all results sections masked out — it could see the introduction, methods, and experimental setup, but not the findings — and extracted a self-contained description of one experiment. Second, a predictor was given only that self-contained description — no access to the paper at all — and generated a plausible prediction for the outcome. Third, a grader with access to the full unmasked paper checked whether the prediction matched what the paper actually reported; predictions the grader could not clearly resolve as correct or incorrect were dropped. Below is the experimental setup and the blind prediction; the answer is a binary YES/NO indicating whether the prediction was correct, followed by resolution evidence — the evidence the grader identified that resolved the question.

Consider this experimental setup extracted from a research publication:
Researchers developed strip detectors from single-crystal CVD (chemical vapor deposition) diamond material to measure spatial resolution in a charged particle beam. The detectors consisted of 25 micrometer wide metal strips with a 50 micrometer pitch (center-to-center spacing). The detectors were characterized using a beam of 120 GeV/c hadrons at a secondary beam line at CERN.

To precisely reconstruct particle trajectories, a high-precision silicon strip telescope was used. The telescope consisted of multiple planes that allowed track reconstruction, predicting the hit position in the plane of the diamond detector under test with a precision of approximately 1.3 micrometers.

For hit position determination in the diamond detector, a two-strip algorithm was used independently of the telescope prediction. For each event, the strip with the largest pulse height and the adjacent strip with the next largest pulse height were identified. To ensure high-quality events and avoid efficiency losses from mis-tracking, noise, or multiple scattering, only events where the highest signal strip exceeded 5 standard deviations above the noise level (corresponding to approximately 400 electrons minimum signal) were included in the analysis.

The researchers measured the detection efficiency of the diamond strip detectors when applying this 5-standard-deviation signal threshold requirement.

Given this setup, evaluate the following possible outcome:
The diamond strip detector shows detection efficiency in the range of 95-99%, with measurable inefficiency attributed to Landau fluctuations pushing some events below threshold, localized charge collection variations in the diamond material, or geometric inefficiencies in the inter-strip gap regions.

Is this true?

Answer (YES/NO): NO